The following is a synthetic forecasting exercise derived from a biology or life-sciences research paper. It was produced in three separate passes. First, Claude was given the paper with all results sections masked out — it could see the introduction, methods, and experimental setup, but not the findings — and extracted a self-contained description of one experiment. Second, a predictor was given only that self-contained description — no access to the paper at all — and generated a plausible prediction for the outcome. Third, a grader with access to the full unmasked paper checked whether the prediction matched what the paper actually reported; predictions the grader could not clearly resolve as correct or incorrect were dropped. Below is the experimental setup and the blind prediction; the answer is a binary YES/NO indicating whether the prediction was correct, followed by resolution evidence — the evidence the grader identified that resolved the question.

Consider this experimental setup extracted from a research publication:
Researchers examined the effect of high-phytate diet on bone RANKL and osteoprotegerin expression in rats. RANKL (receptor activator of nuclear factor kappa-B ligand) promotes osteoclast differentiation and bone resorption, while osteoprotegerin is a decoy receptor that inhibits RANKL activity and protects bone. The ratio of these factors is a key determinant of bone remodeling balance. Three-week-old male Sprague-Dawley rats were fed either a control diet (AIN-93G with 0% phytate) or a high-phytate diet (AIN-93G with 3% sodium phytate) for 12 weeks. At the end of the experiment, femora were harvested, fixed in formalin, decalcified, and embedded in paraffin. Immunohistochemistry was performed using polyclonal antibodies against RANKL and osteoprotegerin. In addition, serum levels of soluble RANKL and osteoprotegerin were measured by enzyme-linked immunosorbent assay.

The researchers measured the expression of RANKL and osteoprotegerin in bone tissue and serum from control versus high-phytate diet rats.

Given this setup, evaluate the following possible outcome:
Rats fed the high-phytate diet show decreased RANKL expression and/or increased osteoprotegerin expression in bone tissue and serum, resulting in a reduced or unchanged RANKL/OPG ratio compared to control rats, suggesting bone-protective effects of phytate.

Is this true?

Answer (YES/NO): NO